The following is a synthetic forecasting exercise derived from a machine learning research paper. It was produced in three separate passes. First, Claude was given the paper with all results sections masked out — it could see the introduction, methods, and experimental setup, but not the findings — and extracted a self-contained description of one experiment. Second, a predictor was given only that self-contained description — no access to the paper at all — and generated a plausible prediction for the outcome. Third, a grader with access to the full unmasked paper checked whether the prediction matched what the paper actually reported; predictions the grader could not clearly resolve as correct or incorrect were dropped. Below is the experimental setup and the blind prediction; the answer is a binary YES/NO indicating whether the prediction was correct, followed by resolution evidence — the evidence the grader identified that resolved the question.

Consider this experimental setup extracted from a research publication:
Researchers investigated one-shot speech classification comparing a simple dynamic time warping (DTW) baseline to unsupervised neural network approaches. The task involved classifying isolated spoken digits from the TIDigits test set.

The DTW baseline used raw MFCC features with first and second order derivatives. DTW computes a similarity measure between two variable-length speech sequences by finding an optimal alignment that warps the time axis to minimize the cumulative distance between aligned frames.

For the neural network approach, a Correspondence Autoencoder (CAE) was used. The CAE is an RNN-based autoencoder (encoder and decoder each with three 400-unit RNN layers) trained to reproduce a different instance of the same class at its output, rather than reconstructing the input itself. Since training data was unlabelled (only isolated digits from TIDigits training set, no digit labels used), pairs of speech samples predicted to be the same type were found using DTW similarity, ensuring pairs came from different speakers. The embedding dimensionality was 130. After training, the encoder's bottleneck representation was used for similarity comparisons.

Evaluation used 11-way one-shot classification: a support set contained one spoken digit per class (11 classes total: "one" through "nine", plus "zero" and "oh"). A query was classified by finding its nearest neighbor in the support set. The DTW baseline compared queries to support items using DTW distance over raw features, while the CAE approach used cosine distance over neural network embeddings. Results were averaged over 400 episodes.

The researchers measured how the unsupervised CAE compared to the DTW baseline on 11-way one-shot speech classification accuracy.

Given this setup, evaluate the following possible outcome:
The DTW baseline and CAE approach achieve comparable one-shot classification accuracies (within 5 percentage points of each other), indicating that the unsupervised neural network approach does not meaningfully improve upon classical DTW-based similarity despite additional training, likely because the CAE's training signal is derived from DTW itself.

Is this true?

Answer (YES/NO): NO